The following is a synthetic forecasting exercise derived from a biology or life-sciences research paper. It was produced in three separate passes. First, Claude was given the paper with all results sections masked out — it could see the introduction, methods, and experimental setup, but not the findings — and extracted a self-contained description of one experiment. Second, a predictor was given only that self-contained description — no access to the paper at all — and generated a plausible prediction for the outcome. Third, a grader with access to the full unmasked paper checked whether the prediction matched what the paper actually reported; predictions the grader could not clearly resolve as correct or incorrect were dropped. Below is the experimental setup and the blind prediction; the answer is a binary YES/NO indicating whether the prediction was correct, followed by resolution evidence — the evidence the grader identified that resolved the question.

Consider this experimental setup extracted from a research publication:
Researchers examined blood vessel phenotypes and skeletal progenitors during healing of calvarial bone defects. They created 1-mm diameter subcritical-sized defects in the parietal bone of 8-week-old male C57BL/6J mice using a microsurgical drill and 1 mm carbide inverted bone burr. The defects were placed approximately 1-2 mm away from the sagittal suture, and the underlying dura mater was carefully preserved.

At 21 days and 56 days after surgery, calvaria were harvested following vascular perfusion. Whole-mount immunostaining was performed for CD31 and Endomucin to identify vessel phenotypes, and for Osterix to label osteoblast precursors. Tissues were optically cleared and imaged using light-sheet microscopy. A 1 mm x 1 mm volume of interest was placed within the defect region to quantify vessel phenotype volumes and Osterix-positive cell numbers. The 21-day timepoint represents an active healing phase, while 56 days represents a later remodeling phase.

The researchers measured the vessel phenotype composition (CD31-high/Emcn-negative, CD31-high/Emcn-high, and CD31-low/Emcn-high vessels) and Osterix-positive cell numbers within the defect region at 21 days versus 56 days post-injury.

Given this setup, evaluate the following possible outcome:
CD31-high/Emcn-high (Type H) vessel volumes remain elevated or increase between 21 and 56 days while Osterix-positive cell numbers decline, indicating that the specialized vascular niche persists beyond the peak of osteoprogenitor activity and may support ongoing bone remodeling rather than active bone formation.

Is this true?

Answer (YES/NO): NO